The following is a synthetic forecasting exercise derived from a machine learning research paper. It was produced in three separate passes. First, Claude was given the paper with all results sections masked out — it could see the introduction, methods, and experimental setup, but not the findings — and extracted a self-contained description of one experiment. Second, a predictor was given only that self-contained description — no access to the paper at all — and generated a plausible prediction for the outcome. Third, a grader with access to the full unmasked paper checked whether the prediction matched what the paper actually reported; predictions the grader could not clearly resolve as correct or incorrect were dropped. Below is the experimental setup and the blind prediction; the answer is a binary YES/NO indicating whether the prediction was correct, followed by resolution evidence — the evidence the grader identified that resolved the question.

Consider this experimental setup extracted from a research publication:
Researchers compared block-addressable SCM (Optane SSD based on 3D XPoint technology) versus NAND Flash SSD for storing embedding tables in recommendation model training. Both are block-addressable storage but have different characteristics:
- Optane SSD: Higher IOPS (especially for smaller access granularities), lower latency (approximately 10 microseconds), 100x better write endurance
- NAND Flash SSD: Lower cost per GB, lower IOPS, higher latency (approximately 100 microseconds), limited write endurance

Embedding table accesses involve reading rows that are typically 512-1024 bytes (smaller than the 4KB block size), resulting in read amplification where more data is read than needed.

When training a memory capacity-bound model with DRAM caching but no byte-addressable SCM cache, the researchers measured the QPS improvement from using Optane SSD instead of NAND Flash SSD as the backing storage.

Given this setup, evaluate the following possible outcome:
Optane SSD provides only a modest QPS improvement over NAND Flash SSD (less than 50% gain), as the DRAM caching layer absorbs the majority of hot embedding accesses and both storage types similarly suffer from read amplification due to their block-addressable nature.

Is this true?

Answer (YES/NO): NO